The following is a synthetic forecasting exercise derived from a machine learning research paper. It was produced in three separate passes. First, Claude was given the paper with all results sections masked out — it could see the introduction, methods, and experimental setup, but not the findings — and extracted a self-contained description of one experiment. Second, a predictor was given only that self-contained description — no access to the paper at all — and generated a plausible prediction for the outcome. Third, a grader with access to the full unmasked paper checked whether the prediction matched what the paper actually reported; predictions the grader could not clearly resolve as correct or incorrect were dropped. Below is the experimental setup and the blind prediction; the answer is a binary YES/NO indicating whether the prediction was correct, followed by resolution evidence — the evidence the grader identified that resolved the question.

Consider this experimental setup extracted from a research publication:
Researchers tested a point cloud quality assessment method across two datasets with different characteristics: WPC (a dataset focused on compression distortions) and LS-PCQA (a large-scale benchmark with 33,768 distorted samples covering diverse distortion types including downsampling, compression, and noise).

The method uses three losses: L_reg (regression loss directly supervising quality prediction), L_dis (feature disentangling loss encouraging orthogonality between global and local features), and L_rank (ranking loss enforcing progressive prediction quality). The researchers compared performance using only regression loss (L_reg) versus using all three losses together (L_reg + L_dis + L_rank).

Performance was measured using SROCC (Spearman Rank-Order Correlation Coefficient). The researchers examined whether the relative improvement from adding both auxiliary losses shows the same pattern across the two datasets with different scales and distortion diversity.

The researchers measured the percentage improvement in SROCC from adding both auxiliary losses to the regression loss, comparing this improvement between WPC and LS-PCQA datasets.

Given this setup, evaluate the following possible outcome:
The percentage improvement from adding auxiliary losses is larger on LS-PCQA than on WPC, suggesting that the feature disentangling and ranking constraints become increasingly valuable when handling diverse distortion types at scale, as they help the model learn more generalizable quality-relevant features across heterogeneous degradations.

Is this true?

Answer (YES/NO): YES